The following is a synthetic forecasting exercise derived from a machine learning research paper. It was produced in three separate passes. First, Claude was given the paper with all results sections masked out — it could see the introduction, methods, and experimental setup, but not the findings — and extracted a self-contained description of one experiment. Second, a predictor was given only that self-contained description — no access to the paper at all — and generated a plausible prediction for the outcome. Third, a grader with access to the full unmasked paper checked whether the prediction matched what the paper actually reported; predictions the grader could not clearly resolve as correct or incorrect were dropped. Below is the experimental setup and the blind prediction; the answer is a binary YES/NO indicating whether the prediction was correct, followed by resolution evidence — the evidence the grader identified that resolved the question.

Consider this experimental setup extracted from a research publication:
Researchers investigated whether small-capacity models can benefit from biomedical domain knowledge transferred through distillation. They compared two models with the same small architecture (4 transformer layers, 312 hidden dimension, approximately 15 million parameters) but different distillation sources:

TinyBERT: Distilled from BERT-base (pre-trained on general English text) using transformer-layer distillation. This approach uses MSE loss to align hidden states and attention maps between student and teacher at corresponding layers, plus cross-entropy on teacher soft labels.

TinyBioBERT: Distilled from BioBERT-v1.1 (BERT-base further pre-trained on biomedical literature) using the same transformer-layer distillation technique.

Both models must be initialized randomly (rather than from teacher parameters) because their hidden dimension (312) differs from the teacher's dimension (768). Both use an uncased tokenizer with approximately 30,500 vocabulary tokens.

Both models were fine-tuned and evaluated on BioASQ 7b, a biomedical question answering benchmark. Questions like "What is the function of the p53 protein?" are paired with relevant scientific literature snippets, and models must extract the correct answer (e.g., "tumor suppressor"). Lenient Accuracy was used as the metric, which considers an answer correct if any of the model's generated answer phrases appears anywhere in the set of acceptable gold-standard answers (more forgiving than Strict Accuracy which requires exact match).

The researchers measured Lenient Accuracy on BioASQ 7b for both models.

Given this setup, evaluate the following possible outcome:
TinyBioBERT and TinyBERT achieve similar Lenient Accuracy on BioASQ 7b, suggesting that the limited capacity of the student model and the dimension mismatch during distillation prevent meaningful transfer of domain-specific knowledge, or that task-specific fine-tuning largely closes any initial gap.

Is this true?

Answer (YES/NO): YES